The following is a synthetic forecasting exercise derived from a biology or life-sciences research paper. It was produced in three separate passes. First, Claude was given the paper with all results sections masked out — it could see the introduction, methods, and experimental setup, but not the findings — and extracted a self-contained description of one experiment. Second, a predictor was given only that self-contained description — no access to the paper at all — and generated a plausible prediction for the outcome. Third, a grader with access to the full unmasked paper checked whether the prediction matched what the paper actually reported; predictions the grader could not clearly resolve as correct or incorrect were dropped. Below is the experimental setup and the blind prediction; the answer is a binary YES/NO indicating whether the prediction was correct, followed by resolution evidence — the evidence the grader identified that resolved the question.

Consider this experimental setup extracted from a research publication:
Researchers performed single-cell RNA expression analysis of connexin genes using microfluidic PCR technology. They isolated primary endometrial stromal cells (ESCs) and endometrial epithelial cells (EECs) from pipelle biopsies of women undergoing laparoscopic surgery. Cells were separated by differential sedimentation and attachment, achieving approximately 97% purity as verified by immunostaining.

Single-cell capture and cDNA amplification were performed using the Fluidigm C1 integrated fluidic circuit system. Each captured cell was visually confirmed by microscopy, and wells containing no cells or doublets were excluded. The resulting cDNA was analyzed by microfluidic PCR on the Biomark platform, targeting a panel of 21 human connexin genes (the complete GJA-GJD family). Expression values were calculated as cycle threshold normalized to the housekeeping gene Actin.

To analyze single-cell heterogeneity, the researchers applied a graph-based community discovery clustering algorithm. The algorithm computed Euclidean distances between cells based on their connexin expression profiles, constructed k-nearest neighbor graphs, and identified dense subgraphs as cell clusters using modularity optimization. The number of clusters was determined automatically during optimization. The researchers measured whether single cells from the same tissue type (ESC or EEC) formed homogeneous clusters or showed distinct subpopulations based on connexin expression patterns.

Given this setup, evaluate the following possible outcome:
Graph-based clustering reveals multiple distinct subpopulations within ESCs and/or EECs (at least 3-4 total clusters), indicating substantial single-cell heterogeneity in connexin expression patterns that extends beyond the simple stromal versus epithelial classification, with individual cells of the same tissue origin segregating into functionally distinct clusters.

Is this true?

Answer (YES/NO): YES